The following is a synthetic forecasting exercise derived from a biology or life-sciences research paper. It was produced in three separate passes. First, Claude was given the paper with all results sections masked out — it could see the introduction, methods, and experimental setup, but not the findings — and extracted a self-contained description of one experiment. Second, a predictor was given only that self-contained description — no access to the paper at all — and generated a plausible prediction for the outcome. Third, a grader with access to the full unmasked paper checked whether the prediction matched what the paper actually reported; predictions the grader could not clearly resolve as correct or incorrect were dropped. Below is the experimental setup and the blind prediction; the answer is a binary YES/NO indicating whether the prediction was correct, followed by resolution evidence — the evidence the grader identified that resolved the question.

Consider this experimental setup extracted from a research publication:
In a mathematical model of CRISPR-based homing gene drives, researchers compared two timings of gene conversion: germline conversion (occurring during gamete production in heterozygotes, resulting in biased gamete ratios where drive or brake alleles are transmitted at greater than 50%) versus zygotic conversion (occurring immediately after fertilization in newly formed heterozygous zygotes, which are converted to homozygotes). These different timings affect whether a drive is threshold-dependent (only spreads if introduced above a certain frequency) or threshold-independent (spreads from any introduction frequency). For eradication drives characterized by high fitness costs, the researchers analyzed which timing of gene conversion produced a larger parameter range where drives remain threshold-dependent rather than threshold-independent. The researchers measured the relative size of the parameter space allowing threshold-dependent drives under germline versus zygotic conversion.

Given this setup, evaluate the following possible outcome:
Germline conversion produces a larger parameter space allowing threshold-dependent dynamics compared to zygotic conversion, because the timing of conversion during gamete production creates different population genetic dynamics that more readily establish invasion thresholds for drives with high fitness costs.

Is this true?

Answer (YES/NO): NO